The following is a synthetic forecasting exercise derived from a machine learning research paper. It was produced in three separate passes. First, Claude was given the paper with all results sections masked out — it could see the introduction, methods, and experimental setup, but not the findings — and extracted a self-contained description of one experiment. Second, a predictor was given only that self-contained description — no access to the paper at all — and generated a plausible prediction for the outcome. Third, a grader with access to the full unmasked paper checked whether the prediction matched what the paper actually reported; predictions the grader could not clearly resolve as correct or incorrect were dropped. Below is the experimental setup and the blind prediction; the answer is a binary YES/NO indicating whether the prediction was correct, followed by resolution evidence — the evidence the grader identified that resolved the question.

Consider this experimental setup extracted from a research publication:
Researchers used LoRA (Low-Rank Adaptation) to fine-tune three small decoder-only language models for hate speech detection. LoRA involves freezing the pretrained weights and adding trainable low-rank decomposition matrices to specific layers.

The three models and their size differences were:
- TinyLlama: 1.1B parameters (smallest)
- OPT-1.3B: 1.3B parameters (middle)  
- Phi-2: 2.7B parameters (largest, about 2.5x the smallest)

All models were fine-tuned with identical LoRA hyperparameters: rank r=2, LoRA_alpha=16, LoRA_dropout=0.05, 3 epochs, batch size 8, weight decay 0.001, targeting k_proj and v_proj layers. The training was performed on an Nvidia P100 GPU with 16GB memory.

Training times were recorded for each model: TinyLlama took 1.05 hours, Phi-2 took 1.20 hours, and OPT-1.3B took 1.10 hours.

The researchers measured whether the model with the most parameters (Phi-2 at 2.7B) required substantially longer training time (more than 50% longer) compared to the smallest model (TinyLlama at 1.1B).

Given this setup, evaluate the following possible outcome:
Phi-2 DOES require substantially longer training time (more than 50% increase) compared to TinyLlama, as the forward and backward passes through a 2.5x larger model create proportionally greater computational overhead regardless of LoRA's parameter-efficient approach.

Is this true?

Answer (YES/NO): NO